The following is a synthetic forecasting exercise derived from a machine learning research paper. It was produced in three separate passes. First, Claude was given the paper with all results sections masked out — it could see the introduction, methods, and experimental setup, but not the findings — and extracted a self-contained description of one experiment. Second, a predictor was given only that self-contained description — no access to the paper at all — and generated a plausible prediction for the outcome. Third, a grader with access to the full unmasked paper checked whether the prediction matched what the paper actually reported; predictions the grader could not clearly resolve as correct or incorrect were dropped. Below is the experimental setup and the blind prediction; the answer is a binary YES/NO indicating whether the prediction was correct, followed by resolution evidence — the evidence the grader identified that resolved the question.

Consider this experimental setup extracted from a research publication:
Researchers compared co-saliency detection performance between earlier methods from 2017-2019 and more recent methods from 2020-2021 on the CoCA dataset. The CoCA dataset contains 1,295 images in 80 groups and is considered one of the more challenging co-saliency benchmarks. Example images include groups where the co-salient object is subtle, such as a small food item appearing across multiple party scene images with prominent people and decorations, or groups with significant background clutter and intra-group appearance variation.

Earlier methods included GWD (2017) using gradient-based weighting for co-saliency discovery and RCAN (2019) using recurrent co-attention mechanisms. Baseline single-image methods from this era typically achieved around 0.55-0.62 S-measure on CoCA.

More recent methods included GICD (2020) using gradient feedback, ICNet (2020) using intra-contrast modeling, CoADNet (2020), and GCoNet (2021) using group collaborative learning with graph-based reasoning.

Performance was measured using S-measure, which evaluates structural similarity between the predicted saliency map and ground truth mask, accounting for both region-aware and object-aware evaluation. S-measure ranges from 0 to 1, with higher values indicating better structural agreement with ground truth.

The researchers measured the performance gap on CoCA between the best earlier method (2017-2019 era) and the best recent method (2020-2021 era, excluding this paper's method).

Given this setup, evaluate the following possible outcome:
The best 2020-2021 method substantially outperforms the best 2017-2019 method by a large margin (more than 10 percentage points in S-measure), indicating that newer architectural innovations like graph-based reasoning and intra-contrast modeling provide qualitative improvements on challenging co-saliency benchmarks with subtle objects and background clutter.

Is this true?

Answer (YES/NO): NO